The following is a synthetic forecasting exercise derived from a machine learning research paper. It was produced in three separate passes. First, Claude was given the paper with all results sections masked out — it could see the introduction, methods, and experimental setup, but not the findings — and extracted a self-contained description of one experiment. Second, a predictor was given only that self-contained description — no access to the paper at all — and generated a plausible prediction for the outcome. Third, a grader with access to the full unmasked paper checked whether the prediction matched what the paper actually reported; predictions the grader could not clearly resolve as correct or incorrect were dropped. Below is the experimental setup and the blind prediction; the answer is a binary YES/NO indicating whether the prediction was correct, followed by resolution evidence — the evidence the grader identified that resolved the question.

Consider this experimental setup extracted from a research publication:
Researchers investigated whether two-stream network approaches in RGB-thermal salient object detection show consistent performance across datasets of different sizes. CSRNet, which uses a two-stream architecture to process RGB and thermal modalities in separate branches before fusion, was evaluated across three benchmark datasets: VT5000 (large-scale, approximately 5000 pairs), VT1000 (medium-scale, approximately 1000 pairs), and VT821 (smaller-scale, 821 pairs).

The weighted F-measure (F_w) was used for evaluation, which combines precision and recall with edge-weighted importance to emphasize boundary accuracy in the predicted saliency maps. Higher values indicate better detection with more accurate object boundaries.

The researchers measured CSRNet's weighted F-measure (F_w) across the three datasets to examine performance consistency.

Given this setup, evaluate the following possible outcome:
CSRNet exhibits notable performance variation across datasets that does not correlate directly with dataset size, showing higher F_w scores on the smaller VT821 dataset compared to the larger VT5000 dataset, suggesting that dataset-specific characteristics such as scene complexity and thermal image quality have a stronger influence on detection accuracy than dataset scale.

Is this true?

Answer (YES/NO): YES